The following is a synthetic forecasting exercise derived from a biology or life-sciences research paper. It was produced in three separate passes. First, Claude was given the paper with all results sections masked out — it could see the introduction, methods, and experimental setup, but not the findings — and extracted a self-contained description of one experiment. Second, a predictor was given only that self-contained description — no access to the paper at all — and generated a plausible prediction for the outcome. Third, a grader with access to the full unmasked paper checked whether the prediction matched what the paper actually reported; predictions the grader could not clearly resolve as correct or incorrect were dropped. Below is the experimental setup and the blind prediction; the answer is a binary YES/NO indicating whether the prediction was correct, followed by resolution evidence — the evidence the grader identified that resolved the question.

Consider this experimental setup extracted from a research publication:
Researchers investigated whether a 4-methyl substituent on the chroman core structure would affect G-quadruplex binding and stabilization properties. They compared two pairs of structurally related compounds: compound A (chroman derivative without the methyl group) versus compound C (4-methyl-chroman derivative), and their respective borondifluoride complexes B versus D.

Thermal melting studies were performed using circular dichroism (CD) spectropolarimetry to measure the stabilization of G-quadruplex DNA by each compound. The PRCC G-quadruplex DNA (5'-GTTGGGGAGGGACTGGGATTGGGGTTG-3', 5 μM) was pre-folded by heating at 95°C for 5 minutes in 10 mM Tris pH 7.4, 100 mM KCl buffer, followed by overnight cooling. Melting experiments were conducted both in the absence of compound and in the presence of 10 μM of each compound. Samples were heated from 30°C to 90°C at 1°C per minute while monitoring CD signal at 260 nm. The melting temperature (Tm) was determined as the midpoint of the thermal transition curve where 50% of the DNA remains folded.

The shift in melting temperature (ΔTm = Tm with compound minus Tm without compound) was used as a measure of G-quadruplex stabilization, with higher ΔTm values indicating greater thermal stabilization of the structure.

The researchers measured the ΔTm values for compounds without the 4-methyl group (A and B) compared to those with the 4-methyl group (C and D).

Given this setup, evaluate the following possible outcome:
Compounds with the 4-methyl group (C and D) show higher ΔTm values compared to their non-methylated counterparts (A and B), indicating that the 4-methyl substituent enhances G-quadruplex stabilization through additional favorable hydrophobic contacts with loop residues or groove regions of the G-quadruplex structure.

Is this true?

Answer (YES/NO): YES